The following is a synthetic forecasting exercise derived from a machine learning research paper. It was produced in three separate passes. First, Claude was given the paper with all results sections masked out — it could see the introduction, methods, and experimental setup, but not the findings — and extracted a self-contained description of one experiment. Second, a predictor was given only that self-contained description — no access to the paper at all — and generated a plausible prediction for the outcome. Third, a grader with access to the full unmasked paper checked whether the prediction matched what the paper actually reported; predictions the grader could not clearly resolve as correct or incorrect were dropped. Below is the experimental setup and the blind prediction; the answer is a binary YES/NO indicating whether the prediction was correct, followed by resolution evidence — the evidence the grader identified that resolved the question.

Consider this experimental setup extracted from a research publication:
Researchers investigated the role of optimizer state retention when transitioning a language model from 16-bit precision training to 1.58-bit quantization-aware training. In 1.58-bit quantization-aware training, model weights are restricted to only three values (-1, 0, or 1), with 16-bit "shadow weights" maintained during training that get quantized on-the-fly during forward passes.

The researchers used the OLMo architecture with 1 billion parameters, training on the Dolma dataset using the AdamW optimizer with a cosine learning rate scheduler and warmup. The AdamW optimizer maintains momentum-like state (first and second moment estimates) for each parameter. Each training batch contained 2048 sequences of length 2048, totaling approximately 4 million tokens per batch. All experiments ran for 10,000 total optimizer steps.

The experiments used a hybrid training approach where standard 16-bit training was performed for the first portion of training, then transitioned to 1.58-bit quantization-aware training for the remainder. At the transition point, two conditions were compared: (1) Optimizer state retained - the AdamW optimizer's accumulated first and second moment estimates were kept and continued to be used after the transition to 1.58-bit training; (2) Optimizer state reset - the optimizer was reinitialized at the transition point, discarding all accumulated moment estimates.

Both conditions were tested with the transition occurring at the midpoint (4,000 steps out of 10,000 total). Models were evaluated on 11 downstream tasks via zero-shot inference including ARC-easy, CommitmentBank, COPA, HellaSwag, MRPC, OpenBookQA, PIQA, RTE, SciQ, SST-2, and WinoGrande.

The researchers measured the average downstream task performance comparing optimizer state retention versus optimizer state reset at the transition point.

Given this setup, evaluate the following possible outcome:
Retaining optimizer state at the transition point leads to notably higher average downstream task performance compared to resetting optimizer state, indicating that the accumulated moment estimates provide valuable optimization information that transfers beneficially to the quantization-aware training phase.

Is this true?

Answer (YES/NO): NO